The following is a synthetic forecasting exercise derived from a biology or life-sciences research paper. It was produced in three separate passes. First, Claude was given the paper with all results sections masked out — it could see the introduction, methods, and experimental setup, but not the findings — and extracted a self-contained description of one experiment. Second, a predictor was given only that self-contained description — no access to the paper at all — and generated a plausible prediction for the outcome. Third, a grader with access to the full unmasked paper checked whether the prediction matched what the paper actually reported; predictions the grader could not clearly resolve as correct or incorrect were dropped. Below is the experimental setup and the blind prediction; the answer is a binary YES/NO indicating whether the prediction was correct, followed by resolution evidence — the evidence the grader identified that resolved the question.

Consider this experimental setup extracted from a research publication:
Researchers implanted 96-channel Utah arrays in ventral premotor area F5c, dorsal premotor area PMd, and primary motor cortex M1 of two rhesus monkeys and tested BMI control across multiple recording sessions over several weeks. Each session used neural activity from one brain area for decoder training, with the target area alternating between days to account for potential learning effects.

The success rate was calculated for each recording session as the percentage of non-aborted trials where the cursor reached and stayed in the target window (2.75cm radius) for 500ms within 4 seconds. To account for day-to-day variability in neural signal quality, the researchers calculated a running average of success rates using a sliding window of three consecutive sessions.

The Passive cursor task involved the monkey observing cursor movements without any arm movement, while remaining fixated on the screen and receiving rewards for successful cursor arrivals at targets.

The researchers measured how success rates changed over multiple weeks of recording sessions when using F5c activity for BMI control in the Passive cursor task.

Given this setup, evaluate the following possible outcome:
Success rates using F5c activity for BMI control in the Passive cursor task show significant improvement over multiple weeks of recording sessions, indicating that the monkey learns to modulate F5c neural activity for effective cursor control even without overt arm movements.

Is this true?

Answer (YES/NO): NO